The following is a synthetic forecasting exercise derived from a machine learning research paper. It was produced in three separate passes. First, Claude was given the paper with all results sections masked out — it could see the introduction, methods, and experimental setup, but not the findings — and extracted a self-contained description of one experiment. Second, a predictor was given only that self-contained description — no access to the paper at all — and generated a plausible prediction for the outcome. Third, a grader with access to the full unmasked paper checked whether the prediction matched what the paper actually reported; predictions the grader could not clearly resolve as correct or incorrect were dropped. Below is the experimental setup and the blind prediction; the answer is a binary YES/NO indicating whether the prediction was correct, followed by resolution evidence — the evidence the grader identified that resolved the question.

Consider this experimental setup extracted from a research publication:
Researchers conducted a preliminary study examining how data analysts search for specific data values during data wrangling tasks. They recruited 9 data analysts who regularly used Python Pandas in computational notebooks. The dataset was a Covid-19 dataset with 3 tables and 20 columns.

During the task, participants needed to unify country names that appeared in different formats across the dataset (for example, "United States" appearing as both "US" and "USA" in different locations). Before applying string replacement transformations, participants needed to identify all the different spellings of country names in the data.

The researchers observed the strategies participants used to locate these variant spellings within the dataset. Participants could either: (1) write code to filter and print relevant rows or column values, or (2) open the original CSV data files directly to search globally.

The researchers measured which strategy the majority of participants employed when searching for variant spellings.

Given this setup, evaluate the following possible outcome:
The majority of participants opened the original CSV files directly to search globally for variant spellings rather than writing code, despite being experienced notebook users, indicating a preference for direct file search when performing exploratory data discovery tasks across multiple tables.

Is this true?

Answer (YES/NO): YES